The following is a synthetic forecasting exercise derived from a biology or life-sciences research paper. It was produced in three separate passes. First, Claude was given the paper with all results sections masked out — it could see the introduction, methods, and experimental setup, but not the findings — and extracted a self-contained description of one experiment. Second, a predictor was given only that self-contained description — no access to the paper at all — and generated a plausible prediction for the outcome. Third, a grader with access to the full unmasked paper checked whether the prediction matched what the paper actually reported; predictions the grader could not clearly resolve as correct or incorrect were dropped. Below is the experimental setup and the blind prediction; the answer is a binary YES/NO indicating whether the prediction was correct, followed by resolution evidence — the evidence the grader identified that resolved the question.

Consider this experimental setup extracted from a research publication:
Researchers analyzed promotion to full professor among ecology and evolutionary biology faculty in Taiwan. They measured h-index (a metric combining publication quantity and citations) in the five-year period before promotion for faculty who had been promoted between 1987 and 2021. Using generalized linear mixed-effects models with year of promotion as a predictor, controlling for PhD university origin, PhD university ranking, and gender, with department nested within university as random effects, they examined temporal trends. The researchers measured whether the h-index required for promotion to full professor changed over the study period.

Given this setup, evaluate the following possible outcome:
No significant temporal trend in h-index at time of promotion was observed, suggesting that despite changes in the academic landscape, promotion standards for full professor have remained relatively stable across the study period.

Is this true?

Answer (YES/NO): YES